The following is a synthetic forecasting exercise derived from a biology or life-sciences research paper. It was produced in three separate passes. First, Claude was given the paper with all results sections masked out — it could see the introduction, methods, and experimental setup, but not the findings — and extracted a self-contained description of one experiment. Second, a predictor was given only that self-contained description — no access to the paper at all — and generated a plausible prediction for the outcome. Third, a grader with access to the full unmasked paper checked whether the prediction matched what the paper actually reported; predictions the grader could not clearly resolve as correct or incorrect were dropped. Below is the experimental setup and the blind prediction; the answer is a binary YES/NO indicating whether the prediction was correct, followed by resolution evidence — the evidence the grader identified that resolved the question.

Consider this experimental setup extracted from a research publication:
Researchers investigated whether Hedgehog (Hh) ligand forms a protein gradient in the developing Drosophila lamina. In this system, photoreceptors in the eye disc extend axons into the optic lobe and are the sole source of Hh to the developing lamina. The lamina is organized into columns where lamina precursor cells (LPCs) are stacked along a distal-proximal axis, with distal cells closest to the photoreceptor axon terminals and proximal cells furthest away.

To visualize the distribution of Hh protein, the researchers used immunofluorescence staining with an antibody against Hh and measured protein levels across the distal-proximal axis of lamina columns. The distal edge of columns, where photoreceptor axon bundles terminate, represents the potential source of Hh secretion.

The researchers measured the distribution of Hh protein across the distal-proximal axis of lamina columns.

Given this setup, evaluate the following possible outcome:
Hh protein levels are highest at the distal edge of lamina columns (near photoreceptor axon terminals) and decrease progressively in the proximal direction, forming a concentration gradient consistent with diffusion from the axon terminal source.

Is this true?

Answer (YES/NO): YES